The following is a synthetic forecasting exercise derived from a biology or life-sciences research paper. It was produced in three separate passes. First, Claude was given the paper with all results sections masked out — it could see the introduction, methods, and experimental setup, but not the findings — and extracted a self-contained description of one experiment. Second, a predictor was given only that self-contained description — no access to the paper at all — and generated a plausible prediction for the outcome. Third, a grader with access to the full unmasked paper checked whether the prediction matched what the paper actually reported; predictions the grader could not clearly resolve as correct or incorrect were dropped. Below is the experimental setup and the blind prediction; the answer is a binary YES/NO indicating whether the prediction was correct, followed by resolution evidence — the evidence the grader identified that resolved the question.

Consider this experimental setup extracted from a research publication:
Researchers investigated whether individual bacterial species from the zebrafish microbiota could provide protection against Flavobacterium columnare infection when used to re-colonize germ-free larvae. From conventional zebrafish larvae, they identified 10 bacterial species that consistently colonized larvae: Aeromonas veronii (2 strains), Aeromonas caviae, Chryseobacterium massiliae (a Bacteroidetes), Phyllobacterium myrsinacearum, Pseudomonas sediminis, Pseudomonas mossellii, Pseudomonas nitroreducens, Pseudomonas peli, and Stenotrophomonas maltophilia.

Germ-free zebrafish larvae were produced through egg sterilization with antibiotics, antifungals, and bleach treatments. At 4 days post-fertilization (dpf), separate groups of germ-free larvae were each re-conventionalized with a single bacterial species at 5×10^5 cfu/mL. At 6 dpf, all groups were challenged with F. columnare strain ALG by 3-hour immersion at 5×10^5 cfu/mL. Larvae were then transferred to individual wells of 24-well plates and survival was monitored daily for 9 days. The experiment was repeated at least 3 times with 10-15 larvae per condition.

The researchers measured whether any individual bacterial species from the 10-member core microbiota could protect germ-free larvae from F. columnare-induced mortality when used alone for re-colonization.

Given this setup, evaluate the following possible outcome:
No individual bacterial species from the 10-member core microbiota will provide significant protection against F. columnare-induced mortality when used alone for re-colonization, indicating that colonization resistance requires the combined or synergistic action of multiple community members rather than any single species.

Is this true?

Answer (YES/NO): NO